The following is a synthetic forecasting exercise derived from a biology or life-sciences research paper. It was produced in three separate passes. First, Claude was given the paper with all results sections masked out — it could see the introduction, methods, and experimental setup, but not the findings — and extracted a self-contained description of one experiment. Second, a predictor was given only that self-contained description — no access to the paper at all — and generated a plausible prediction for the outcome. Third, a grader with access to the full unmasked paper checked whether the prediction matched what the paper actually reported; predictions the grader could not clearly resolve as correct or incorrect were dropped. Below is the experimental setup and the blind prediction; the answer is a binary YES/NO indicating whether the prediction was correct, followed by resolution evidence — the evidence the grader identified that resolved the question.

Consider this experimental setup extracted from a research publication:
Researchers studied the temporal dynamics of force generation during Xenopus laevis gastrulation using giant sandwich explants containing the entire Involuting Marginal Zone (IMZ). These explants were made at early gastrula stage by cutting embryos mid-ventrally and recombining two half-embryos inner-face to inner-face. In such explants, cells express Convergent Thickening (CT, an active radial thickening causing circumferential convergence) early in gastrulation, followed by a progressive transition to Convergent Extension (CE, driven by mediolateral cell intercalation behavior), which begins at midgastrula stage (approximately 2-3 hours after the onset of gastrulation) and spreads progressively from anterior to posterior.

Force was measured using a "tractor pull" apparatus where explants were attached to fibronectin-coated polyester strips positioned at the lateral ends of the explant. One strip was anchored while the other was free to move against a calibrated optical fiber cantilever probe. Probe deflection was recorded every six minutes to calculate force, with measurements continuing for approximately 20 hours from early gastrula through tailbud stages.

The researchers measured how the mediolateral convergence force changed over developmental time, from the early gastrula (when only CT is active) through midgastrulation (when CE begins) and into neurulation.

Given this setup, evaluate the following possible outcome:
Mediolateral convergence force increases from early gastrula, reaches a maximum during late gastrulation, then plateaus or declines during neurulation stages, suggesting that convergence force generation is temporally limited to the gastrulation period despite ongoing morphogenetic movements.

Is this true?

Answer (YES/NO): NO